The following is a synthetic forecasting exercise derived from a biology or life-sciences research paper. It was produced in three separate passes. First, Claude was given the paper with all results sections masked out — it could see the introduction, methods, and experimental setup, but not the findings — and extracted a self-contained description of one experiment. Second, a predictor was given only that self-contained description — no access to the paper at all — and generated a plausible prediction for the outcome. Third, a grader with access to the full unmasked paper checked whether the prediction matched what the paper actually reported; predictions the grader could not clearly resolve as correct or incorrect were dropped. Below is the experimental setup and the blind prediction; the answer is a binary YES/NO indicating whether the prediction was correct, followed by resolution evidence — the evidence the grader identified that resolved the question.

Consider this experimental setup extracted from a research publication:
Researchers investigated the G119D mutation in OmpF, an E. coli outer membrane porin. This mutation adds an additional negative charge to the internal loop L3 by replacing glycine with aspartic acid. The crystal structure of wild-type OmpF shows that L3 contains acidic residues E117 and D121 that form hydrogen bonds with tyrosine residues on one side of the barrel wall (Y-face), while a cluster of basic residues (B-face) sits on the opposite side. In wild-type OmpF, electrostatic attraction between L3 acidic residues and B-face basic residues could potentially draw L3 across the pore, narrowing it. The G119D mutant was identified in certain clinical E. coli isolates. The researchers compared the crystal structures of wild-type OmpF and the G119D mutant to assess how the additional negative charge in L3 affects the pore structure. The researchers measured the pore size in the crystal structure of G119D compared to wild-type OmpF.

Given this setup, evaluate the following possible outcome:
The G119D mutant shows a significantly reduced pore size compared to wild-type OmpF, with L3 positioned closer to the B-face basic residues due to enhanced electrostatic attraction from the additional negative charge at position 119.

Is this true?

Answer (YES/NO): YES